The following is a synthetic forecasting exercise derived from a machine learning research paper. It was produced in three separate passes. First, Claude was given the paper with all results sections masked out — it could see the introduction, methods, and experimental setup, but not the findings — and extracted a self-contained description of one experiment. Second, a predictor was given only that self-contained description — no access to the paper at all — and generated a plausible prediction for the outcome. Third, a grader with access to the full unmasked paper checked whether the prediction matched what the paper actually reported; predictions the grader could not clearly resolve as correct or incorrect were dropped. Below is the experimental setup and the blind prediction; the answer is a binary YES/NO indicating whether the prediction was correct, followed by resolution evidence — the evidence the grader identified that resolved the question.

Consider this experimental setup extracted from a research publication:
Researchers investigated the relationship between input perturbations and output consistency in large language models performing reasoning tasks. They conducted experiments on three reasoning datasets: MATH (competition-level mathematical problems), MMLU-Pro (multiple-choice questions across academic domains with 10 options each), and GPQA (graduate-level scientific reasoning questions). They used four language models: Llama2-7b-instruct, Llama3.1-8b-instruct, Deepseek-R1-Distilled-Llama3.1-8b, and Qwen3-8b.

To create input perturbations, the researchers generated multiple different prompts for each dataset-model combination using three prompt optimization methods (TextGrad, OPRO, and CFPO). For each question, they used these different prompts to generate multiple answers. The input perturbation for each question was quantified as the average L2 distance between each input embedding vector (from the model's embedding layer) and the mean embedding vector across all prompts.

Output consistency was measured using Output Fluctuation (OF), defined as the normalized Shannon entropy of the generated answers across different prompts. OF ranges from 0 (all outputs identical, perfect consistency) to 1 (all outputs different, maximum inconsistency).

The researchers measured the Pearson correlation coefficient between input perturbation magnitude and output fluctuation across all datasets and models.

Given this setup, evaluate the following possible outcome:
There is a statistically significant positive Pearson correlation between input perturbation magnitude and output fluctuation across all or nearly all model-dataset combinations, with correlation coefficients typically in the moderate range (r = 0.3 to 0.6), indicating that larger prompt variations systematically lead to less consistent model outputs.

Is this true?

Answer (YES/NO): NO